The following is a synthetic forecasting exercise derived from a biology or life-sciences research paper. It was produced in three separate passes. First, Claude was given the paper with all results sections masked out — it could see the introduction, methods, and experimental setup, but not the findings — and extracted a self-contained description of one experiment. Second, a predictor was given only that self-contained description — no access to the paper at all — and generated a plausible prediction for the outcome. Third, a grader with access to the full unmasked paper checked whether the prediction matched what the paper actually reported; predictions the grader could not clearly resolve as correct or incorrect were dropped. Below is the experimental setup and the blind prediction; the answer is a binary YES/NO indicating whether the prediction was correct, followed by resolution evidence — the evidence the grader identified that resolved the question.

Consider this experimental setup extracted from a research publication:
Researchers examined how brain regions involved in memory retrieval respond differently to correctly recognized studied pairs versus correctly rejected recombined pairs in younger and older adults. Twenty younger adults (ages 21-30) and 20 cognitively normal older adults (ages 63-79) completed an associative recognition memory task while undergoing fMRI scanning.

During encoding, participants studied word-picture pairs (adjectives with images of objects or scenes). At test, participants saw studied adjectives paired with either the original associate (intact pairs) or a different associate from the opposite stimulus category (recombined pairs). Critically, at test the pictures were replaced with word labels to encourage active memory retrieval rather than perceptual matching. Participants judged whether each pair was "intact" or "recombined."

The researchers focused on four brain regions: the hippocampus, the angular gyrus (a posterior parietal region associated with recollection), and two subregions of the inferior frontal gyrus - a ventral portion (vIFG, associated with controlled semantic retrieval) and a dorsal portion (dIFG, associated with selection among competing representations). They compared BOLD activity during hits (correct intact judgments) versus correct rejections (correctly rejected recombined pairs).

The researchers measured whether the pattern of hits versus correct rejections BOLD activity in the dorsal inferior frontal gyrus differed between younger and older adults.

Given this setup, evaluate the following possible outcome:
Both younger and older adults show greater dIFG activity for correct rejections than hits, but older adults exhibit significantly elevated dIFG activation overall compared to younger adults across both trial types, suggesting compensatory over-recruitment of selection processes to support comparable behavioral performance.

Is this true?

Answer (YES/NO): NO